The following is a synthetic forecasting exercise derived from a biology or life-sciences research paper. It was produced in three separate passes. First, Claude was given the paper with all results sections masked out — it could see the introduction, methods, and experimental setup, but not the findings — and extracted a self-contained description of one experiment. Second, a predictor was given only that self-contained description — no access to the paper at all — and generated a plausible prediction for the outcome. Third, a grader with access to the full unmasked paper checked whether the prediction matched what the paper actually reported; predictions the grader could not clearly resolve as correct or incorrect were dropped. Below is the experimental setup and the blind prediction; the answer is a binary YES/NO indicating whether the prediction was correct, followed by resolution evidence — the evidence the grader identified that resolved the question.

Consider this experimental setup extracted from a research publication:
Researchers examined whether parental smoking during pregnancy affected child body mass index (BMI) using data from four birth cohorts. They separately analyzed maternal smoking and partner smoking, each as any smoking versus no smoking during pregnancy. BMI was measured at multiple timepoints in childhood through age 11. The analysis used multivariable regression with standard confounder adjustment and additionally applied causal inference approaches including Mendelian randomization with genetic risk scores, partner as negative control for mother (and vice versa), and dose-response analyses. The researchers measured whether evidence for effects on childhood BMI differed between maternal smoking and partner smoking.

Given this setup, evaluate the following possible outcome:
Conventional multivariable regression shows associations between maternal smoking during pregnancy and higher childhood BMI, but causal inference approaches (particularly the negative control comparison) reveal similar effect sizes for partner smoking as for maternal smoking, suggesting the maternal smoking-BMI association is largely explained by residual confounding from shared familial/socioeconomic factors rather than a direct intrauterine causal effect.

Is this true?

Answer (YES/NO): NO